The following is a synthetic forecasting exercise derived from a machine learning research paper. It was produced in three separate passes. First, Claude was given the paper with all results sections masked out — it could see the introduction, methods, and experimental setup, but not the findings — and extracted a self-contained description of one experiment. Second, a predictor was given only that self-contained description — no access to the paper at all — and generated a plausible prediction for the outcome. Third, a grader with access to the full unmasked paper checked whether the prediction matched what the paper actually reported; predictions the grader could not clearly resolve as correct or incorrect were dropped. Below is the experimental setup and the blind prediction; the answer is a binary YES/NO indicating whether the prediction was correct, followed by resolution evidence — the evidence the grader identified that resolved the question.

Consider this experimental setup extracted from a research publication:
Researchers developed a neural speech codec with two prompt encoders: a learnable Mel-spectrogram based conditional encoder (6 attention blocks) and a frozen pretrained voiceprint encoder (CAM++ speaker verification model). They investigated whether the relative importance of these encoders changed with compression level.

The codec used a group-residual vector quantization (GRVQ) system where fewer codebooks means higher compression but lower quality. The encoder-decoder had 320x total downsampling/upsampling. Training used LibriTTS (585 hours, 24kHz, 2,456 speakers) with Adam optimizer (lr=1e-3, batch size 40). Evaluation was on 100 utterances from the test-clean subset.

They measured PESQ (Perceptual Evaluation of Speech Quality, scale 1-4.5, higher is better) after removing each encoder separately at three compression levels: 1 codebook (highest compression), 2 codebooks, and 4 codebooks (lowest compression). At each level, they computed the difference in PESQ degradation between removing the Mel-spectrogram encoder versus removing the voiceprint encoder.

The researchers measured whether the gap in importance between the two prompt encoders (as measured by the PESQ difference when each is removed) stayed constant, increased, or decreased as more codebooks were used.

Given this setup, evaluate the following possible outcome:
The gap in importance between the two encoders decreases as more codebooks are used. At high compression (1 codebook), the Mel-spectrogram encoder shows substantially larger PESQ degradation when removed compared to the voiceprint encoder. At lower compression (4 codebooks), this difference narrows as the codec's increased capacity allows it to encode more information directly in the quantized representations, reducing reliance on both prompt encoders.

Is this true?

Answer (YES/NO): YES